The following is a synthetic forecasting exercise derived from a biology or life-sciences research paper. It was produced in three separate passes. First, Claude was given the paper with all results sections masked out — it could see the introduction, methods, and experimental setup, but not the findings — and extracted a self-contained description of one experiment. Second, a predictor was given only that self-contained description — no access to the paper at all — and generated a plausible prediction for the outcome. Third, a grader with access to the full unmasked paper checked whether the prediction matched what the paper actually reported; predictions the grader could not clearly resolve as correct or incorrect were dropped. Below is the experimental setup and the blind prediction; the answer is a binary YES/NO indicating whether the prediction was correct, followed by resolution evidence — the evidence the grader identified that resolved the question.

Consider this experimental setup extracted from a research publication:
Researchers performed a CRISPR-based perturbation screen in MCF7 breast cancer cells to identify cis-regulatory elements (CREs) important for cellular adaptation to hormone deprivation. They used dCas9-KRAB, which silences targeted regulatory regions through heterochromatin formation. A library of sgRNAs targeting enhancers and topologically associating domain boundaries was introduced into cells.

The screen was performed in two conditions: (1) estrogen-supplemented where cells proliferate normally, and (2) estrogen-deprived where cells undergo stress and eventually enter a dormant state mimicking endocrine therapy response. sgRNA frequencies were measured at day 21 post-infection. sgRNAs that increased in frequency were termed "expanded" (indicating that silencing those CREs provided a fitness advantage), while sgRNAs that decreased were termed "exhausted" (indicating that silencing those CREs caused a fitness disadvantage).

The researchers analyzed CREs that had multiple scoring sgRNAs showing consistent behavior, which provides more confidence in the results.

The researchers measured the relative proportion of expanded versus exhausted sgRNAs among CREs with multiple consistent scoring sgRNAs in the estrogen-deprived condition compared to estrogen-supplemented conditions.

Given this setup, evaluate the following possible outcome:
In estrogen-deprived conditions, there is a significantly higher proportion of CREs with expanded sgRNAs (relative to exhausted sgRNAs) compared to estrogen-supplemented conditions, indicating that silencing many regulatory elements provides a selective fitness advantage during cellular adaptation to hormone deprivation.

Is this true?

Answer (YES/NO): YES